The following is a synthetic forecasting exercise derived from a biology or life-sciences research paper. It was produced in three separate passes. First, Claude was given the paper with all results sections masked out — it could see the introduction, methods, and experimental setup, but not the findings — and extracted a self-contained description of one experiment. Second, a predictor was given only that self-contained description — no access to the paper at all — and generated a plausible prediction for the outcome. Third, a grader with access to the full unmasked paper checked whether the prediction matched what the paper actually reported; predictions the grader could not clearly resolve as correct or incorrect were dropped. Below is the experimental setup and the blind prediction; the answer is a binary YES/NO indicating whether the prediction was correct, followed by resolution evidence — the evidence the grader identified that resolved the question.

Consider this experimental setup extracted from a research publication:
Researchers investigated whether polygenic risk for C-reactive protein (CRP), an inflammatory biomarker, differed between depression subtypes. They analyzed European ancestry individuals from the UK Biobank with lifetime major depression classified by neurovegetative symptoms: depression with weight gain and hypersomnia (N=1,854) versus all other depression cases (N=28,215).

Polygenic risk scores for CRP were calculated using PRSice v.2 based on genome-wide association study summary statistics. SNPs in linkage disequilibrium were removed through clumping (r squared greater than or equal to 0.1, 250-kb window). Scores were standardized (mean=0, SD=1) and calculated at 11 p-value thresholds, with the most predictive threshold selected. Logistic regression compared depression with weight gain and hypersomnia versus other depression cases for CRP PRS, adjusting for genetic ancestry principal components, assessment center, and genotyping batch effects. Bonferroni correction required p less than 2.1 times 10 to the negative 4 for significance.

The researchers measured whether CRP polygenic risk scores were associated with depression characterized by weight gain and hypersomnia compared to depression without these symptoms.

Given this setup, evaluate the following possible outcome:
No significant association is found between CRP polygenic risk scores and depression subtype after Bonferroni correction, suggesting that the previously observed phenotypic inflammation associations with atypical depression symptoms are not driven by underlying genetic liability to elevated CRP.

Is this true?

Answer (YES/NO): NO